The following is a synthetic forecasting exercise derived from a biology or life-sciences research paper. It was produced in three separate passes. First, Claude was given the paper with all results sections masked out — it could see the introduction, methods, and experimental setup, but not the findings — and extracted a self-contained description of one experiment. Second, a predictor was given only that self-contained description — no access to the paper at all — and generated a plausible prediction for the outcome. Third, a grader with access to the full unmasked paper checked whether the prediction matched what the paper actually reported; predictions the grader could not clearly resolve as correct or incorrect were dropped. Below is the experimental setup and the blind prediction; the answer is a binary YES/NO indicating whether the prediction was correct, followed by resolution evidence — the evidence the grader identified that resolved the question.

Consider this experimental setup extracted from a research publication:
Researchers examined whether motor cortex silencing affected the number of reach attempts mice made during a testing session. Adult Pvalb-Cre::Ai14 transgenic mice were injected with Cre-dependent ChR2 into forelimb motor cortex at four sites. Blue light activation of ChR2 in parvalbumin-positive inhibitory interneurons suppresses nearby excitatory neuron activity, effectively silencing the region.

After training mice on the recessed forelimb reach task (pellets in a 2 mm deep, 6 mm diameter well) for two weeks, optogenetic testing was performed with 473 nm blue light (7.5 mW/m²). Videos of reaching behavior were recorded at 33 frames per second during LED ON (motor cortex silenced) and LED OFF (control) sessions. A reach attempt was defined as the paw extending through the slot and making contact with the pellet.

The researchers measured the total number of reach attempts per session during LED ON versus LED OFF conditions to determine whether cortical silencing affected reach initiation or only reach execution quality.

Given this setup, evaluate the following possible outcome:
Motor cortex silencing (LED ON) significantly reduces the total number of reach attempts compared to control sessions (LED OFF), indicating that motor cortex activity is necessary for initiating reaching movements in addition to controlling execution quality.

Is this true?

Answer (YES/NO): NO